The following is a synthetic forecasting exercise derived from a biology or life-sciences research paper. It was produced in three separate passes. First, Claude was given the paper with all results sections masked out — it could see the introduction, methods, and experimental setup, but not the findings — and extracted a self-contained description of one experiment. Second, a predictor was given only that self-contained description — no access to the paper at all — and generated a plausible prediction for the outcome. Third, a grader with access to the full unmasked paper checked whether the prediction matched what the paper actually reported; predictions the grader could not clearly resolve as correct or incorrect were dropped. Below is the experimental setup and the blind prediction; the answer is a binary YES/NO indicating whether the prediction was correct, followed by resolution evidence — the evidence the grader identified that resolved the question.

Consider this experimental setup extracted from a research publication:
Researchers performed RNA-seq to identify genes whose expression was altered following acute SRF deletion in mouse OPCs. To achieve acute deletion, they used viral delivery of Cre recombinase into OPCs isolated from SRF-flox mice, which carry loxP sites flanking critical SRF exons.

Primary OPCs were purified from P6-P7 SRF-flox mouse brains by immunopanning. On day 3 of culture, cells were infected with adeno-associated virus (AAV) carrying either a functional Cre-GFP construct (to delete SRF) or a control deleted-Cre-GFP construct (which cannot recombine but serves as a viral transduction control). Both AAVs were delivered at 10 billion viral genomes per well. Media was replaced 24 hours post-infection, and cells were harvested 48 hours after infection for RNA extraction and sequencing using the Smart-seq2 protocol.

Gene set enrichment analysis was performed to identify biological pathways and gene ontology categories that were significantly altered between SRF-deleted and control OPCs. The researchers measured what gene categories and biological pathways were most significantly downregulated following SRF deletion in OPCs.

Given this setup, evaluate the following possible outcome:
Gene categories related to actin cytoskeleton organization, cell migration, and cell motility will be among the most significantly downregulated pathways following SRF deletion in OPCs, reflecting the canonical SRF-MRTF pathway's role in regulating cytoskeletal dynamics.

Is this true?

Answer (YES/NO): NO